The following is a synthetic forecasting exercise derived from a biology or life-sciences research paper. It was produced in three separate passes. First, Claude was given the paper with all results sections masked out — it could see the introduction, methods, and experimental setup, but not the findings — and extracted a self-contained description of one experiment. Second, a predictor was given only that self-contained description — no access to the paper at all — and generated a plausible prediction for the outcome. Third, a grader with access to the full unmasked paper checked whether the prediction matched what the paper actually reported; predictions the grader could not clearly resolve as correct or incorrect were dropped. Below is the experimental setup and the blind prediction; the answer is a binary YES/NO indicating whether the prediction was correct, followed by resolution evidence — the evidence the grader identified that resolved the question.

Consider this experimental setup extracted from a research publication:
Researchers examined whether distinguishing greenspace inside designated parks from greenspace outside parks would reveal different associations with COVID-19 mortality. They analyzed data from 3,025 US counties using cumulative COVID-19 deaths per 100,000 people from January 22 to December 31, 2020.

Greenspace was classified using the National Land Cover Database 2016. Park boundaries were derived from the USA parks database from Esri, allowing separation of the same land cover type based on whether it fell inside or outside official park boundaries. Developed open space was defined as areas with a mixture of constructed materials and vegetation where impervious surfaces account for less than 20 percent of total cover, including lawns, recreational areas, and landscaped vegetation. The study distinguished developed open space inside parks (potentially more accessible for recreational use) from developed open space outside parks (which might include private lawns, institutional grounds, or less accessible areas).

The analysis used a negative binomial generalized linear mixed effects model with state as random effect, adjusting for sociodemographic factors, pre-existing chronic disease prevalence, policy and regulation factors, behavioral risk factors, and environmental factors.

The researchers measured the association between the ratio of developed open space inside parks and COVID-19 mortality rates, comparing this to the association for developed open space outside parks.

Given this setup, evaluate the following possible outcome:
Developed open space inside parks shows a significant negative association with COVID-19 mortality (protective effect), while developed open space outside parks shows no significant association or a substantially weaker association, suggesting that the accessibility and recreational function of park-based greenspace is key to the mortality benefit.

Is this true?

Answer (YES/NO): NO